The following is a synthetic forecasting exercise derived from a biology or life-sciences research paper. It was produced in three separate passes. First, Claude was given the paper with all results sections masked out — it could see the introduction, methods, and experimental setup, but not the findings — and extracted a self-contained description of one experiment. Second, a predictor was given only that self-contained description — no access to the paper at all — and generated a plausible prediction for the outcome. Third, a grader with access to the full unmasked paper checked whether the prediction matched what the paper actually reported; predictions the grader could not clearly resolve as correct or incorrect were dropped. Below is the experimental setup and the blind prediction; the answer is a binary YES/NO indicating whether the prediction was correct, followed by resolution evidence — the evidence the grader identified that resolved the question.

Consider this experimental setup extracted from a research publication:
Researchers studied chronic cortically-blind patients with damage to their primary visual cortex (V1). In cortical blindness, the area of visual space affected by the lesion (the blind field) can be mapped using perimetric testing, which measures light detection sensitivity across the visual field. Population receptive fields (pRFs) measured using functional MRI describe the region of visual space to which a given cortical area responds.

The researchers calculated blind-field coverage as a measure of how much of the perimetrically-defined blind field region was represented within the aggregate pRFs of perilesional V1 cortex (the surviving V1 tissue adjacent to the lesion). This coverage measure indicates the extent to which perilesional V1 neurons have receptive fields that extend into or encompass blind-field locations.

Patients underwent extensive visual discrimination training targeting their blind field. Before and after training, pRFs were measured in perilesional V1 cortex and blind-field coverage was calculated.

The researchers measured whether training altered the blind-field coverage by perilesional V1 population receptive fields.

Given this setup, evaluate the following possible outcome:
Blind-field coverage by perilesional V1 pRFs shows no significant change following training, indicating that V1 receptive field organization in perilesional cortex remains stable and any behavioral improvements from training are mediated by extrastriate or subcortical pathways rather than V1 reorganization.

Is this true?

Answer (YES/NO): NO